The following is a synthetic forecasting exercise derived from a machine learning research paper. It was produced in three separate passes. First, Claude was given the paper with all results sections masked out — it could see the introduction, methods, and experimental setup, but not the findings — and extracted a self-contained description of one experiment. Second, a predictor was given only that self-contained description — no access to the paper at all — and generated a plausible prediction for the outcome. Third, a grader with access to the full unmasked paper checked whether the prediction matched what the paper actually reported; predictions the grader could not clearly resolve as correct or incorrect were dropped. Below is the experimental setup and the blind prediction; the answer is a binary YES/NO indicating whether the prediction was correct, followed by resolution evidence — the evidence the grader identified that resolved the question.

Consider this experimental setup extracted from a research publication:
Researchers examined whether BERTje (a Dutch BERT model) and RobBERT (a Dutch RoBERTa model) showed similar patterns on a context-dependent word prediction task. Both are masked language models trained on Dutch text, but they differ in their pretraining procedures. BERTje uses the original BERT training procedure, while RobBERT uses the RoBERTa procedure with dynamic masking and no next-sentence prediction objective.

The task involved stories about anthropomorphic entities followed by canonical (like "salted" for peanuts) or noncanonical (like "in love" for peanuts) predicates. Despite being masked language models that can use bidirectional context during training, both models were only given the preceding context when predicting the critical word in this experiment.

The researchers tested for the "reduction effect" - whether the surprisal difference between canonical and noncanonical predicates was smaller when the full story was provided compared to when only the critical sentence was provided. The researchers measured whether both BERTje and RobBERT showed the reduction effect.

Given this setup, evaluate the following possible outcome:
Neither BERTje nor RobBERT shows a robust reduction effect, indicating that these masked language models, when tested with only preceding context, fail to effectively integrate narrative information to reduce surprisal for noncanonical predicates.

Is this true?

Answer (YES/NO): NO